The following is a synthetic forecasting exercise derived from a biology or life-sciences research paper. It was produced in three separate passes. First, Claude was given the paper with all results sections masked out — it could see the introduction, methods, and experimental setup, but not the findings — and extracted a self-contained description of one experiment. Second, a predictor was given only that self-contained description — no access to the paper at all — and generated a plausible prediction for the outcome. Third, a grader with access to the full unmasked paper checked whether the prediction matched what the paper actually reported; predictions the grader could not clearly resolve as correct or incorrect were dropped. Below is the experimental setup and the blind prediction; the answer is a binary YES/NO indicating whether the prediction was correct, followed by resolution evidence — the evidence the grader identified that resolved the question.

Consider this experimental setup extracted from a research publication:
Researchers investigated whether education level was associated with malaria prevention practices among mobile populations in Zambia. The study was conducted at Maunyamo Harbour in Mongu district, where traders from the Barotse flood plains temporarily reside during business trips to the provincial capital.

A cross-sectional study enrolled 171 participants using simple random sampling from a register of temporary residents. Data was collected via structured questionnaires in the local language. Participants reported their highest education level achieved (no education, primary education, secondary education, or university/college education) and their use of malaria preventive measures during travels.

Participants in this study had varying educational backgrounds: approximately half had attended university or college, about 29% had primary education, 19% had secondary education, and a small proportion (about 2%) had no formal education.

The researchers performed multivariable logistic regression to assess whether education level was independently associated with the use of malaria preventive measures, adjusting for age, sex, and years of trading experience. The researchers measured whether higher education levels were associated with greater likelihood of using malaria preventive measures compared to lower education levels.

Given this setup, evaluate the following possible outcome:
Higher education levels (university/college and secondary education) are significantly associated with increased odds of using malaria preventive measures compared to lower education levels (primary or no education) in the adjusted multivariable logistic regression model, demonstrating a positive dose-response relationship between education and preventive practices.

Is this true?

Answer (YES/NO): NO